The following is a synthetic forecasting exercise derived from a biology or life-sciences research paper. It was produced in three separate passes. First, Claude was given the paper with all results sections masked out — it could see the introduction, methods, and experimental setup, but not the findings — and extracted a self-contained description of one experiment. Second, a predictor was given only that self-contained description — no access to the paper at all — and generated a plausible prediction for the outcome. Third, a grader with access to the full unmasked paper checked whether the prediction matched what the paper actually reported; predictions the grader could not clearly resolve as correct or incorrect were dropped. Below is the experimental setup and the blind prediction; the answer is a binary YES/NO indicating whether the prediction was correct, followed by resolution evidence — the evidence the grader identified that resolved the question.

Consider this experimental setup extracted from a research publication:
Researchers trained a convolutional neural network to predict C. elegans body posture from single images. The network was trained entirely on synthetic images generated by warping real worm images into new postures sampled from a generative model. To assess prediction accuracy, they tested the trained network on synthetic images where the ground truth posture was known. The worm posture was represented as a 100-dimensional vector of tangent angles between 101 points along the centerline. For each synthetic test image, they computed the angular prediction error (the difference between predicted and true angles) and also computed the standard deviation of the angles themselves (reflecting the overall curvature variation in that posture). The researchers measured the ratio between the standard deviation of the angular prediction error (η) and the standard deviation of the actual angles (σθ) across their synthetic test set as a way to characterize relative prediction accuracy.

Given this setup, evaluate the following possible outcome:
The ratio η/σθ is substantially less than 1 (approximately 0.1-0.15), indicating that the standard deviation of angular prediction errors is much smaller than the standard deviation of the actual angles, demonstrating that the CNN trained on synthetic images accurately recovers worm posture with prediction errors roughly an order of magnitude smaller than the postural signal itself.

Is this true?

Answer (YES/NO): NO